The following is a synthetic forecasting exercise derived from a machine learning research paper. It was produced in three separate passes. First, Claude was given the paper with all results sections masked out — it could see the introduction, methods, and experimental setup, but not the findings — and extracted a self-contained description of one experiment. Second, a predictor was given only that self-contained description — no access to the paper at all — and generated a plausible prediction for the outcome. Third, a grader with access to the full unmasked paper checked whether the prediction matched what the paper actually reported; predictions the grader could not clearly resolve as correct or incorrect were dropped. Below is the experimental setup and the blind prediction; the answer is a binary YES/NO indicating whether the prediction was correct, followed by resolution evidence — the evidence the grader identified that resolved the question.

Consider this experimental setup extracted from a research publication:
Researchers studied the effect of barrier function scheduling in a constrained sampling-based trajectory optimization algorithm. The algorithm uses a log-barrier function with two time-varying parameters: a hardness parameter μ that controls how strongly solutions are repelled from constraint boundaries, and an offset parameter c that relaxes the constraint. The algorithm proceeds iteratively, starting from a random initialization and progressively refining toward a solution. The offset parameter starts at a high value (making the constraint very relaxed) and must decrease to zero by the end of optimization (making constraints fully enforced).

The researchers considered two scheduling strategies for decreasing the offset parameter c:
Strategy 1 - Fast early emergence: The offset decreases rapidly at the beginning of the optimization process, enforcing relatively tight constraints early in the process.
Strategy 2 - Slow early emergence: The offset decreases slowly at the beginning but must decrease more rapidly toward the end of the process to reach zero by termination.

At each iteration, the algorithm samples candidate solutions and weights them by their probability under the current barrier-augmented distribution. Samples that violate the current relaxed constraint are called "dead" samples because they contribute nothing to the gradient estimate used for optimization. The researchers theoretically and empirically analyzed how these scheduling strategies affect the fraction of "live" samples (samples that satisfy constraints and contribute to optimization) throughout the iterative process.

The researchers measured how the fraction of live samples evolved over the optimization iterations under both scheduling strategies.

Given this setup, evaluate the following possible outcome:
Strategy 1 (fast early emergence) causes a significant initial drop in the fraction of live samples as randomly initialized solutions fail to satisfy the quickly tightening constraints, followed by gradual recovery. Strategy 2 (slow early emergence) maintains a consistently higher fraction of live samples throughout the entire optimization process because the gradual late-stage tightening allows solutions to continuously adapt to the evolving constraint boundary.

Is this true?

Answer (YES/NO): NO